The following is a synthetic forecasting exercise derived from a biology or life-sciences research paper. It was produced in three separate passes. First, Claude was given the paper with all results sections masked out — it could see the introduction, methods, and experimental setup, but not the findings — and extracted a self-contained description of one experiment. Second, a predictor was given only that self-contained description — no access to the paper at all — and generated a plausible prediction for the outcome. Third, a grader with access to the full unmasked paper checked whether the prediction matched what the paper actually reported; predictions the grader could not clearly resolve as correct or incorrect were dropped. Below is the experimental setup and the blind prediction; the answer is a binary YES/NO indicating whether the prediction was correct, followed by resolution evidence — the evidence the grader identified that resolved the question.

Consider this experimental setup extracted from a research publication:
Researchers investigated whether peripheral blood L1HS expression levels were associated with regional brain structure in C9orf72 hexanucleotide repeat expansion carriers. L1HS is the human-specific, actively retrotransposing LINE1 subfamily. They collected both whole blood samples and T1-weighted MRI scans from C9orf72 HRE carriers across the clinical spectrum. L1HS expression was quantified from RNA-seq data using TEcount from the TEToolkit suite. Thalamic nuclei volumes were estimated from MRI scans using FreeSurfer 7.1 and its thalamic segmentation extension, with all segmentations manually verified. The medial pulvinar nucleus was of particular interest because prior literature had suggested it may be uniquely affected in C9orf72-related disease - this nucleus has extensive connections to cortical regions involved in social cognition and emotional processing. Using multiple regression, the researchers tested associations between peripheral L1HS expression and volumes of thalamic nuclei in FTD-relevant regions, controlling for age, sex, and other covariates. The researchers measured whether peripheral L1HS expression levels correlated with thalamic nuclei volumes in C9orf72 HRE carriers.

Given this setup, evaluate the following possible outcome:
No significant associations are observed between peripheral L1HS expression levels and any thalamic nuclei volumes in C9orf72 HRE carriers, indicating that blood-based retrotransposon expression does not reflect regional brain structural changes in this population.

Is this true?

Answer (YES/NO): NO